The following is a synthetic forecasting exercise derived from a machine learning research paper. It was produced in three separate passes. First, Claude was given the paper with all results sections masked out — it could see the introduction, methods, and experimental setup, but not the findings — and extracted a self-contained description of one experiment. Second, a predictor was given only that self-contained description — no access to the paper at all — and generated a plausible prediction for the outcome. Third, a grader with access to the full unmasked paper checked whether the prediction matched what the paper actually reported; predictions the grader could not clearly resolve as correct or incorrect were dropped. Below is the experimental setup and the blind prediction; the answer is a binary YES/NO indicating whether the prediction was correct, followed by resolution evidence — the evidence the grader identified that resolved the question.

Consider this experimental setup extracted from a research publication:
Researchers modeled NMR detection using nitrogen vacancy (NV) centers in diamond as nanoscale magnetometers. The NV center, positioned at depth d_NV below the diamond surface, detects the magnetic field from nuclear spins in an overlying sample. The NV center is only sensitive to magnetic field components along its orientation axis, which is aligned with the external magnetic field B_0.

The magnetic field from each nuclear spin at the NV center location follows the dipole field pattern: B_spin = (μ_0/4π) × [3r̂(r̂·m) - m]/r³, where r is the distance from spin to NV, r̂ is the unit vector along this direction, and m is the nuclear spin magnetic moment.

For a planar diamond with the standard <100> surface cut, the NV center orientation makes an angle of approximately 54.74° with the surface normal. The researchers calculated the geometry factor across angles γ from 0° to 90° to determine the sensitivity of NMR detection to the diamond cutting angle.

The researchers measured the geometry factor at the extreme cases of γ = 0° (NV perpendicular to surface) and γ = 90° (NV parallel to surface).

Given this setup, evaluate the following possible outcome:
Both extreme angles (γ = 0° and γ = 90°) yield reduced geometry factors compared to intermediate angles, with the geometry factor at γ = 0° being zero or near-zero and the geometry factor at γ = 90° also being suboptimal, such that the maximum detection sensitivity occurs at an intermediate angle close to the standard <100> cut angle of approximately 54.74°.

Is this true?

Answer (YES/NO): NO